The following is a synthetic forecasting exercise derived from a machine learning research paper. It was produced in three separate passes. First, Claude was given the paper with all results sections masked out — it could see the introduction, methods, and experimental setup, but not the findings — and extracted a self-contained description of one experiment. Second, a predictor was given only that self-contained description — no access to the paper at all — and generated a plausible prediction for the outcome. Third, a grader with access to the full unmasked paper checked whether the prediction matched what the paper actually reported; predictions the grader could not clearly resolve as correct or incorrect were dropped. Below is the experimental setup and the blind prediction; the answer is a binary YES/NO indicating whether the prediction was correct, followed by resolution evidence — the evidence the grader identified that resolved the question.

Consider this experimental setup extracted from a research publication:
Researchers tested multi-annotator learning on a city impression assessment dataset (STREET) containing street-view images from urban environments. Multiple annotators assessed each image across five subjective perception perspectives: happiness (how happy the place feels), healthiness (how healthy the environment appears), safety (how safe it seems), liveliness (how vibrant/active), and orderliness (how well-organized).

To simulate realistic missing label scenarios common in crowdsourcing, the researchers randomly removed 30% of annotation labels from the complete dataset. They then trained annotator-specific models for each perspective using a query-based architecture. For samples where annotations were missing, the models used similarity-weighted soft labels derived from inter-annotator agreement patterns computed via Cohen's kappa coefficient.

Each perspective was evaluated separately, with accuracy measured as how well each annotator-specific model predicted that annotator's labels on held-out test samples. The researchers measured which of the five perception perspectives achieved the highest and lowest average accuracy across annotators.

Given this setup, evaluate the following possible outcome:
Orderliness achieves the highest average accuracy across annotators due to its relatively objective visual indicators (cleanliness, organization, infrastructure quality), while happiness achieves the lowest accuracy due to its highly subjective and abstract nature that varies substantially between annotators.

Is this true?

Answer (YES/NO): NO